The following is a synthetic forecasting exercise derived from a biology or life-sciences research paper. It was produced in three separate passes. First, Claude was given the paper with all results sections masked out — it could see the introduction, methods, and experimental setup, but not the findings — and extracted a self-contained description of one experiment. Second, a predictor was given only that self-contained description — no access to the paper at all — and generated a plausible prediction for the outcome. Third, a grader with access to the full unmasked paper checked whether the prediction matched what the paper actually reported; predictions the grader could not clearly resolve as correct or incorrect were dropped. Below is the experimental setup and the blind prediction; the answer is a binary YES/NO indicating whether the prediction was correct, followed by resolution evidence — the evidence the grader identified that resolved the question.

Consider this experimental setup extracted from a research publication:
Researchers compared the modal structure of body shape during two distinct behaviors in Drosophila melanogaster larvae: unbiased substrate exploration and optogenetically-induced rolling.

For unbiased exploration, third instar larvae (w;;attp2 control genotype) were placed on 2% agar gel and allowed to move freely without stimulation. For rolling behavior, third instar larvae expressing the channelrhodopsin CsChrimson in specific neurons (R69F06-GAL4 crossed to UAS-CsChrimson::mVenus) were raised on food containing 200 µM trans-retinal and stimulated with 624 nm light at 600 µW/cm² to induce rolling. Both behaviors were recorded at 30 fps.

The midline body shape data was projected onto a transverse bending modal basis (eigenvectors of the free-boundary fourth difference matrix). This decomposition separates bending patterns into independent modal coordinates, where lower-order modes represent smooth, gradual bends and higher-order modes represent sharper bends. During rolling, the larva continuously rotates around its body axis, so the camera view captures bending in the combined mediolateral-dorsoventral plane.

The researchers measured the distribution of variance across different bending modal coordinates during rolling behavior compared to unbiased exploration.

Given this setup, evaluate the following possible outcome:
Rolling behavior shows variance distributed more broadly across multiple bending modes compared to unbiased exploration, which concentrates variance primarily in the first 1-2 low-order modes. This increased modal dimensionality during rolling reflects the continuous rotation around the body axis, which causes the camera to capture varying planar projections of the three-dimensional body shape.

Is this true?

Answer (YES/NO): NO